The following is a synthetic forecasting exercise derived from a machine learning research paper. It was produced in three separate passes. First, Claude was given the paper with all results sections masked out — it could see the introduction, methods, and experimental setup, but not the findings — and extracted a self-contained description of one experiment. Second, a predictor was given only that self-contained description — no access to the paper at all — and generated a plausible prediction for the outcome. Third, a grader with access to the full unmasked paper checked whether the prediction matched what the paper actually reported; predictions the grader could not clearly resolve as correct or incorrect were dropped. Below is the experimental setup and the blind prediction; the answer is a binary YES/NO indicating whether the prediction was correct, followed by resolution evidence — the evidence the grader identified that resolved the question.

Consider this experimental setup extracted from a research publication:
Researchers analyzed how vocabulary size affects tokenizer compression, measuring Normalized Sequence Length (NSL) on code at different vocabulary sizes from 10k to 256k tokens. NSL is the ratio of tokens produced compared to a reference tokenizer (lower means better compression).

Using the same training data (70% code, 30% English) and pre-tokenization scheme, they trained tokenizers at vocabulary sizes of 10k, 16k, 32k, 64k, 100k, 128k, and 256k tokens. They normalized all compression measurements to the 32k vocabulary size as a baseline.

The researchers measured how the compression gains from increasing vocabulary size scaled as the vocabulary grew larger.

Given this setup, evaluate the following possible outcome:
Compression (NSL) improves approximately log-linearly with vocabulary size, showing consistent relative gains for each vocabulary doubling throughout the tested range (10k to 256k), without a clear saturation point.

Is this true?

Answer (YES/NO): NO